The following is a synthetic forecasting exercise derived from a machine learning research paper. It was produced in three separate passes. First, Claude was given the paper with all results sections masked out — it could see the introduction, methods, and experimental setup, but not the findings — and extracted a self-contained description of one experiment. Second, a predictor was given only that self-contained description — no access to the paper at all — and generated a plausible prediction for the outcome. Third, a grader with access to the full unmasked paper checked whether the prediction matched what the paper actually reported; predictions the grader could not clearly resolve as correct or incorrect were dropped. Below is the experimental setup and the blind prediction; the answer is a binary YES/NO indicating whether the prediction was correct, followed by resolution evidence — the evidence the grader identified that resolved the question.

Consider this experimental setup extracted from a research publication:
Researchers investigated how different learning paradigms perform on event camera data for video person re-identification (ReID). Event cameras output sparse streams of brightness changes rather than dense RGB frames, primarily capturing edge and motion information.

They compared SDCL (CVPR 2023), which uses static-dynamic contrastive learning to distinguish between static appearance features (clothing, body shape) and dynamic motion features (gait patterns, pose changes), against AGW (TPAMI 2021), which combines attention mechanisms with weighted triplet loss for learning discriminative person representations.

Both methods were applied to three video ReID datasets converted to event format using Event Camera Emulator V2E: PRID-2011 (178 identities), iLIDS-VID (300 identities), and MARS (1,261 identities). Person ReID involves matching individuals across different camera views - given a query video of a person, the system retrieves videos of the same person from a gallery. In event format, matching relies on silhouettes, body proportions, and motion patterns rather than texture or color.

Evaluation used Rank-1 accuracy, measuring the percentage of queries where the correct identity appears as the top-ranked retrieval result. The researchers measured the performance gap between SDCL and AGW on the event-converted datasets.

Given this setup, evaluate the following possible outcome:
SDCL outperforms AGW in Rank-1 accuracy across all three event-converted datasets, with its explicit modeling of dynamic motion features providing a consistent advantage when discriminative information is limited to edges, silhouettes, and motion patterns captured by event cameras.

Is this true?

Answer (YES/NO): NO